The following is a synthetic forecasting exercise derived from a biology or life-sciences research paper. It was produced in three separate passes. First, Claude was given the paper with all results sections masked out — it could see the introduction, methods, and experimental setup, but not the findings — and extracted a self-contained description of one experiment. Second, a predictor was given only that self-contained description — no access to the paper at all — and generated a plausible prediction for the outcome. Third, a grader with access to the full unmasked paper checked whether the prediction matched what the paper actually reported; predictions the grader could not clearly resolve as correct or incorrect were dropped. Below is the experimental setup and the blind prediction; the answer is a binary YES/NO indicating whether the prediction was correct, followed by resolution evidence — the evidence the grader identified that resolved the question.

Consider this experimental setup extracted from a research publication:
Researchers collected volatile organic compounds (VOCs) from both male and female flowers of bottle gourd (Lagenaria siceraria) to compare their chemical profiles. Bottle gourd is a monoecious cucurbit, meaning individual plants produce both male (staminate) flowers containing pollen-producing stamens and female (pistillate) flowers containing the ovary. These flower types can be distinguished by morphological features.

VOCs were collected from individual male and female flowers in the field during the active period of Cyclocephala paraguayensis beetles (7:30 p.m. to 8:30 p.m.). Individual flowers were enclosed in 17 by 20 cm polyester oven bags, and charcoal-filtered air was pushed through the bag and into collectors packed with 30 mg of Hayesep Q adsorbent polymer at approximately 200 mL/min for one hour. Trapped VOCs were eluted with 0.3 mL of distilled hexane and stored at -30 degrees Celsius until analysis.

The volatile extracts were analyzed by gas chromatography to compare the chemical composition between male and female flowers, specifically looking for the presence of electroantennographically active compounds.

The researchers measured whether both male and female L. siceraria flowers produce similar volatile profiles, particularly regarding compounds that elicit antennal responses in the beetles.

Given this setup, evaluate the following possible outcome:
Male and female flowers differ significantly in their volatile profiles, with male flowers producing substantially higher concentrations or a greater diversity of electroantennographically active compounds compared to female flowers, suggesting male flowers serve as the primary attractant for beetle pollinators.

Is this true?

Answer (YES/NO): NO